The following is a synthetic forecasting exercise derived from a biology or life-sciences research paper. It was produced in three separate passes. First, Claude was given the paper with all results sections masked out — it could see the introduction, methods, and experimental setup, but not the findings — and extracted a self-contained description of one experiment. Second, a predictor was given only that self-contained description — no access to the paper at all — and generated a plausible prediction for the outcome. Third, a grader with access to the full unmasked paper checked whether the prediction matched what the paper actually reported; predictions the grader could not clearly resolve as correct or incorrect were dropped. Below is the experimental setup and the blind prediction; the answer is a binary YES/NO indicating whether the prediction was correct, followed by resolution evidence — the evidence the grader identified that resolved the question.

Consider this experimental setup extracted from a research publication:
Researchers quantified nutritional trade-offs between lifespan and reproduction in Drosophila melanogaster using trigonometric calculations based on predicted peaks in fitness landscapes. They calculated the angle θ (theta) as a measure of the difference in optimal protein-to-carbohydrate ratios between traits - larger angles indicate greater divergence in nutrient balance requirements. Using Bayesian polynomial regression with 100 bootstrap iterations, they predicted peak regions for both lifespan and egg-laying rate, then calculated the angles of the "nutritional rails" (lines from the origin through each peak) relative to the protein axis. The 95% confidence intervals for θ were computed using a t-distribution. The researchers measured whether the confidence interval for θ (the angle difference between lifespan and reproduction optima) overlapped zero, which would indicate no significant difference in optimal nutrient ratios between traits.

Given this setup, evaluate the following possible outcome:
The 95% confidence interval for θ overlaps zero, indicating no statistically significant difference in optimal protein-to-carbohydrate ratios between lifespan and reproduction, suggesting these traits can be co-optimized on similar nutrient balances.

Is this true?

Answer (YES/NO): NO